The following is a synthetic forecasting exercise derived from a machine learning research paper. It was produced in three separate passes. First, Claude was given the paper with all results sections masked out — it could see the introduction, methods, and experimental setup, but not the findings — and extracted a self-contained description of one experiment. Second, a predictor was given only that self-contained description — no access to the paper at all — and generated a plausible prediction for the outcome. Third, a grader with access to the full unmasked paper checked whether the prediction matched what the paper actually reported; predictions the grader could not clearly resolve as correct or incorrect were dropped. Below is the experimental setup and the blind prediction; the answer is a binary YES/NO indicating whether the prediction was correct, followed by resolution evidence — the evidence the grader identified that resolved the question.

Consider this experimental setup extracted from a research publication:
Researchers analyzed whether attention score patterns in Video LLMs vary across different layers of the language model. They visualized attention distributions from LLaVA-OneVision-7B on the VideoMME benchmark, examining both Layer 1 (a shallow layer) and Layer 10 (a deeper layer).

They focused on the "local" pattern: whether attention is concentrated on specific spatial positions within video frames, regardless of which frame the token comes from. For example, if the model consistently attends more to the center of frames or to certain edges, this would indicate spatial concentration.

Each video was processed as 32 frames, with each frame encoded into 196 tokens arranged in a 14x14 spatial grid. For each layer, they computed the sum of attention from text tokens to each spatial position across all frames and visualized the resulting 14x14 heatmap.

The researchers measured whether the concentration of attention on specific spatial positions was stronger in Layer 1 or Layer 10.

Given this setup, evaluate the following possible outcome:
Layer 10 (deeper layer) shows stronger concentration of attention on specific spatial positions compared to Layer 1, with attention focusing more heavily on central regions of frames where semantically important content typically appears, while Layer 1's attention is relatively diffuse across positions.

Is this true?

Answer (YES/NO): NO